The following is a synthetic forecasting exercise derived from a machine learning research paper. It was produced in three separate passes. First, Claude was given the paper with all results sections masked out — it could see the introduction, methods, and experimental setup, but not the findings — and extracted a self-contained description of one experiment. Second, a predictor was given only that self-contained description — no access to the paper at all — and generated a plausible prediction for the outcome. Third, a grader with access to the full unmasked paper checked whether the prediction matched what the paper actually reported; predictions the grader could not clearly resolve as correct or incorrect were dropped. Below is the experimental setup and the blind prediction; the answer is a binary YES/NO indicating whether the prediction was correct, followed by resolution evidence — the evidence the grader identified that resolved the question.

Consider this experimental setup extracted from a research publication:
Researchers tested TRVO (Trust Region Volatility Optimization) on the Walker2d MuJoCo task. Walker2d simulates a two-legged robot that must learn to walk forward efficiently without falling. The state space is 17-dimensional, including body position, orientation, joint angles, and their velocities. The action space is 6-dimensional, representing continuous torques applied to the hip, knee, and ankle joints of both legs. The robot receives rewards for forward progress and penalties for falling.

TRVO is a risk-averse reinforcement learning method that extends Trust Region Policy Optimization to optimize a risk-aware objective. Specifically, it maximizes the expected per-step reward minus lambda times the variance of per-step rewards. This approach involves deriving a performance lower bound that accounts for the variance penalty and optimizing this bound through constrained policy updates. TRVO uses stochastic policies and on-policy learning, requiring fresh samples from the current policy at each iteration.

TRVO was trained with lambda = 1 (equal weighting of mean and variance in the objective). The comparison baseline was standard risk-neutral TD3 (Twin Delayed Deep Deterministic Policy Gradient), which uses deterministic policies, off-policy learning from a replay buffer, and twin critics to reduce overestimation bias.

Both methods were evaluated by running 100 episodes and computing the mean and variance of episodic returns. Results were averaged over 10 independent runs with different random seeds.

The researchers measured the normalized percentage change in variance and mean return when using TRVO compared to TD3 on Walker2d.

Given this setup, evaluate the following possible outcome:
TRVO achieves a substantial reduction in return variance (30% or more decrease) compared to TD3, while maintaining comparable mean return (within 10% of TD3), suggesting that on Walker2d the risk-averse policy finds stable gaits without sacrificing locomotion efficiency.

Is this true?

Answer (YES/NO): NO